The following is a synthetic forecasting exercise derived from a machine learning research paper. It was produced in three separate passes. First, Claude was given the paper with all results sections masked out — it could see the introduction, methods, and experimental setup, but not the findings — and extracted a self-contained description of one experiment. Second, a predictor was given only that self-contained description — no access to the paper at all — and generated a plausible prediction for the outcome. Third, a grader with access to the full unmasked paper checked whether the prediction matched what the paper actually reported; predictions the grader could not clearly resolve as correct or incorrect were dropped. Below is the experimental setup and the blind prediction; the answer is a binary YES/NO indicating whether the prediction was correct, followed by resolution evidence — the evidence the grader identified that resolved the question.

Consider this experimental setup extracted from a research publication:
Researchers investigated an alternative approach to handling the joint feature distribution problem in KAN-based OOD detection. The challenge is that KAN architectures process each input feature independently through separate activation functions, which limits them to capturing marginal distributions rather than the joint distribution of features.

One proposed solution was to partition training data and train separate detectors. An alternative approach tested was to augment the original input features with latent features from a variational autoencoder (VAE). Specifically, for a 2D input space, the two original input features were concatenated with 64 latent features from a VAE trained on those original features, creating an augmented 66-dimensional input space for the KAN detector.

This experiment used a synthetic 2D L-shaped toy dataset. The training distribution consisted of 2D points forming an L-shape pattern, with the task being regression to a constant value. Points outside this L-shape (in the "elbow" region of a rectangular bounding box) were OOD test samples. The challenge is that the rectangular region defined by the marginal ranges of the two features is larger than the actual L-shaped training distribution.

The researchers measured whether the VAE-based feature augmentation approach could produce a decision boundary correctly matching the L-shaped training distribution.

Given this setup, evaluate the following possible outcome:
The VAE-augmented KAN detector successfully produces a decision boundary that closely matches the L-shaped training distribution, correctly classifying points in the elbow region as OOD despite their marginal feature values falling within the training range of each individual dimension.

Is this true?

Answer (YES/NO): YES